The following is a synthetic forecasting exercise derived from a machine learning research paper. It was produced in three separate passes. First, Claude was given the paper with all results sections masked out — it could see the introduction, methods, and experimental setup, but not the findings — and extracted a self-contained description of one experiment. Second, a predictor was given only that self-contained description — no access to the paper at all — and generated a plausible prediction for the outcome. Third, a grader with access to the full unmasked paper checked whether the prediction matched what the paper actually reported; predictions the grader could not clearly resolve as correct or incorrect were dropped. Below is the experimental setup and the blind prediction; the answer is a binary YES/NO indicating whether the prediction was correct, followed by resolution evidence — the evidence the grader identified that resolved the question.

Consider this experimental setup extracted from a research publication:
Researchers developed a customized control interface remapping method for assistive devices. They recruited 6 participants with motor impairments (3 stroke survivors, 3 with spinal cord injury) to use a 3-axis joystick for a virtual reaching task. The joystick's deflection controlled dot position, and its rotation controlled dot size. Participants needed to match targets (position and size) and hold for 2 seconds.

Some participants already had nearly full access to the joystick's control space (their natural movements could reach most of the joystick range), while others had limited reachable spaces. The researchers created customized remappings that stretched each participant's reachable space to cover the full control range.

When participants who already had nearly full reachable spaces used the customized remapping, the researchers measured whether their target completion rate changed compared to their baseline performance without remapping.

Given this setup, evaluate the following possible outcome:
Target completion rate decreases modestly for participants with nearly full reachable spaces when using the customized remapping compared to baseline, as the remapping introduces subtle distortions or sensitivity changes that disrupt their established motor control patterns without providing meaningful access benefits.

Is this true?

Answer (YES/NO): NO